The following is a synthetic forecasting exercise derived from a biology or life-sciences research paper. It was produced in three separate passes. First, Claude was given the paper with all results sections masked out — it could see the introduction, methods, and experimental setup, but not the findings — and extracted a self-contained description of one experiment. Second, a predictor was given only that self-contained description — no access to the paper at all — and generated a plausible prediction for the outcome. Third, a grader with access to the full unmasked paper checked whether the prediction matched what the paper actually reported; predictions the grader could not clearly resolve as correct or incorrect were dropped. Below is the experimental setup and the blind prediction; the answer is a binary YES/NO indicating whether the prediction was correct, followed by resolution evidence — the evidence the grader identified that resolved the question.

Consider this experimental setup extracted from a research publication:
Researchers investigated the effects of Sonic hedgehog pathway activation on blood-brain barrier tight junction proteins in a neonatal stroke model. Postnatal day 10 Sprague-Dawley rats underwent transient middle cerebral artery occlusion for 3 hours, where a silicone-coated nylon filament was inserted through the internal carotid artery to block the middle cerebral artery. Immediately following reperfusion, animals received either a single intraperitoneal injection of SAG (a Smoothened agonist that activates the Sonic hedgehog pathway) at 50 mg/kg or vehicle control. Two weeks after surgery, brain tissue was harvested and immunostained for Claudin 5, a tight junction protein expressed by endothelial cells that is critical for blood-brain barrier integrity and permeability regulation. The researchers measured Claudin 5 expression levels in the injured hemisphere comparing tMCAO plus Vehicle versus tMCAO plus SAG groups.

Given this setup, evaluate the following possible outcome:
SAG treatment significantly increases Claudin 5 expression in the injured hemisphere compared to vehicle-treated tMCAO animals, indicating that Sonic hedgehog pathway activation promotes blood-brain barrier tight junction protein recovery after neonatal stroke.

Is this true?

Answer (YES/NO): NO